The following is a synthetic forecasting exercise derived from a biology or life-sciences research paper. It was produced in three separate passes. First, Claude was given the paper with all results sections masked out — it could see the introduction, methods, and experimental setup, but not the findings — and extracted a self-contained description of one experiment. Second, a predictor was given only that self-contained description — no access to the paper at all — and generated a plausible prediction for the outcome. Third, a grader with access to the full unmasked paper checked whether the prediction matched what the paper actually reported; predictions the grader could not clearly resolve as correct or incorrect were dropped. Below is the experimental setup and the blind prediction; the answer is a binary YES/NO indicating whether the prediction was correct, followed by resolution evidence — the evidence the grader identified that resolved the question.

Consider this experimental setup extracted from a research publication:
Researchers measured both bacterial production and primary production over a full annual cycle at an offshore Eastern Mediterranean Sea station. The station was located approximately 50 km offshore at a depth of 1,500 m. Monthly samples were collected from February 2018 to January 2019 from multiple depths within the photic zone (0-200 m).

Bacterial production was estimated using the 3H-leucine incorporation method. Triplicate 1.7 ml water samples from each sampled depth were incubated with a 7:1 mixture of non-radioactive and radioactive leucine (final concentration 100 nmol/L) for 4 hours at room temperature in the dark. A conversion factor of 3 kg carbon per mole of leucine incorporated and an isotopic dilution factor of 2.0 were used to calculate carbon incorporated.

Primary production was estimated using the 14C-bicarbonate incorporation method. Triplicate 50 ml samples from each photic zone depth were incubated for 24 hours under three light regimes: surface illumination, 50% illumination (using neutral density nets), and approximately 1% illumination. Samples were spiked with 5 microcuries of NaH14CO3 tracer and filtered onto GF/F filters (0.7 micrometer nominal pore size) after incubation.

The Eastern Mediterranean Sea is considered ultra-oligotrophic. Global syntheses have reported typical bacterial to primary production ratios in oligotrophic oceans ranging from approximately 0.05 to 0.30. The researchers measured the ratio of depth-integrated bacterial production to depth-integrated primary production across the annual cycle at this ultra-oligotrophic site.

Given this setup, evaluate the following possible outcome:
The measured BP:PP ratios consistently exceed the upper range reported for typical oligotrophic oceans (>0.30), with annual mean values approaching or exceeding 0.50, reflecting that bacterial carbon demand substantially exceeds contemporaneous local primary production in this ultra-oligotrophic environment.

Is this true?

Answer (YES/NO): NO